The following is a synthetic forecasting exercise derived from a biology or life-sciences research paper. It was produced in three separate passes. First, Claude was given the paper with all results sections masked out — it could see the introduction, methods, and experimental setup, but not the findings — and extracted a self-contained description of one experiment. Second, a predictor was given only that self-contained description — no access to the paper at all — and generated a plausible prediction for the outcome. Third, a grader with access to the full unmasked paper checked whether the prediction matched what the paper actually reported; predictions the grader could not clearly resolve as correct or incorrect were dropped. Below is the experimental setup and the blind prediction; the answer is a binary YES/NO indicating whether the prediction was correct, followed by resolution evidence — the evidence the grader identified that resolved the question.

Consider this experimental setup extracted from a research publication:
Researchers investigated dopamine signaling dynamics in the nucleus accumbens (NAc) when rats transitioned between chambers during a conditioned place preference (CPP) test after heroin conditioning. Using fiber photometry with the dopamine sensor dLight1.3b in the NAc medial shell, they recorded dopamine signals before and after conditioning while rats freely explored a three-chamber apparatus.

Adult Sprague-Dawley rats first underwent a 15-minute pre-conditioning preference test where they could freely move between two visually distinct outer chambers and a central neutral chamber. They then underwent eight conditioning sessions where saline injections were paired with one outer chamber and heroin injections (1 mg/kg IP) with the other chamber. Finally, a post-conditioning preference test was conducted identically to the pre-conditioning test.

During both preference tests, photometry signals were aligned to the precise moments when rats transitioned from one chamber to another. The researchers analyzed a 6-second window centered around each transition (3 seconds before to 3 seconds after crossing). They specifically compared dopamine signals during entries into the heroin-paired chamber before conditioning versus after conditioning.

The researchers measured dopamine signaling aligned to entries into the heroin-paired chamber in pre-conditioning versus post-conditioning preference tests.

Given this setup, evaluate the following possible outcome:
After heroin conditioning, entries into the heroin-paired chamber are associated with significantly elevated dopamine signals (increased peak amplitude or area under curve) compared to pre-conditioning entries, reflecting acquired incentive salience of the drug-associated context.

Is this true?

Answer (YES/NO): YES